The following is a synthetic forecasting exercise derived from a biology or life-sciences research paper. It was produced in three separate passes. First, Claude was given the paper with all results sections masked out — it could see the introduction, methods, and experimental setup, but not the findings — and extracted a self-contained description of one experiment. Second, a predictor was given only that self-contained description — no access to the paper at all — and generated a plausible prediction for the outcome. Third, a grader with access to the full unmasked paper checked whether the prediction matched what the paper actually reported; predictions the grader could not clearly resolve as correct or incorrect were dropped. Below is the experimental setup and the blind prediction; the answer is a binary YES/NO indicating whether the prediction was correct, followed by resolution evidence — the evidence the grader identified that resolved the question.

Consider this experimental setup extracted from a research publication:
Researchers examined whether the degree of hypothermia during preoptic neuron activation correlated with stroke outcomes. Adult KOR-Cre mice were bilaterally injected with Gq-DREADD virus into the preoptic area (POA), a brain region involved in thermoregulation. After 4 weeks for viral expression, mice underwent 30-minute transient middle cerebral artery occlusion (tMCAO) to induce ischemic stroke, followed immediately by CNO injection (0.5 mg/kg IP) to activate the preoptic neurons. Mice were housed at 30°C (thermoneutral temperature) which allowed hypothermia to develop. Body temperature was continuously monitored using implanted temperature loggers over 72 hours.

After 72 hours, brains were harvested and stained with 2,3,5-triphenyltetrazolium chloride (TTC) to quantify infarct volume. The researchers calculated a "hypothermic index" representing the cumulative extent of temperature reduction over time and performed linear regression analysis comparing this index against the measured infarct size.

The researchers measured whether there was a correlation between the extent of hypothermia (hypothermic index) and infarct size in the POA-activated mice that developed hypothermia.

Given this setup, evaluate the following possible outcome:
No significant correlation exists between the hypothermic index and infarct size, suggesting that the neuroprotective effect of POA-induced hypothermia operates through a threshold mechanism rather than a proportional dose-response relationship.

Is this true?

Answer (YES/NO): NO